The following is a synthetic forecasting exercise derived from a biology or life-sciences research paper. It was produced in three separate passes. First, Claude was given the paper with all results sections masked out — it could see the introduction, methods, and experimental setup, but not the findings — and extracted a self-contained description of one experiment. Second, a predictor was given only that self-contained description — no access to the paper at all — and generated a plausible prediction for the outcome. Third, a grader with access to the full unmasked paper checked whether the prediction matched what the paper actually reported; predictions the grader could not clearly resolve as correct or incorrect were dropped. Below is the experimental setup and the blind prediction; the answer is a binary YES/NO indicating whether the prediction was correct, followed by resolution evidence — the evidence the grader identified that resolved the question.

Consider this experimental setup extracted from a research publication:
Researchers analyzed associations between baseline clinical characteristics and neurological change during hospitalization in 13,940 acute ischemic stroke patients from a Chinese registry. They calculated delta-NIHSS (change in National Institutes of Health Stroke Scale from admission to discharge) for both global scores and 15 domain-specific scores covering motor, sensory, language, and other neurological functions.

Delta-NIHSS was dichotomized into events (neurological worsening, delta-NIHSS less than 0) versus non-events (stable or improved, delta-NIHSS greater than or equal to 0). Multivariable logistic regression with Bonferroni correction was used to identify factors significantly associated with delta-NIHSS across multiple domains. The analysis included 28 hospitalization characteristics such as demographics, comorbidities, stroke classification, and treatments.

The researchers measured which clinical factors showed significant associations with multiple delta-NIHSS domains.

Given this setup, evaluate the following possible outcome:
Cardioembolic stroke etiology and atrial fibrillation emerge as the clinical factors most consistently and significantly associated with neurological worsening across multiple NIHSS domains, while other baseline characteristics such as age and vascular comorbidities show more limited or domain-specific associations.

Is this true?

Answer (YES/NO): NO